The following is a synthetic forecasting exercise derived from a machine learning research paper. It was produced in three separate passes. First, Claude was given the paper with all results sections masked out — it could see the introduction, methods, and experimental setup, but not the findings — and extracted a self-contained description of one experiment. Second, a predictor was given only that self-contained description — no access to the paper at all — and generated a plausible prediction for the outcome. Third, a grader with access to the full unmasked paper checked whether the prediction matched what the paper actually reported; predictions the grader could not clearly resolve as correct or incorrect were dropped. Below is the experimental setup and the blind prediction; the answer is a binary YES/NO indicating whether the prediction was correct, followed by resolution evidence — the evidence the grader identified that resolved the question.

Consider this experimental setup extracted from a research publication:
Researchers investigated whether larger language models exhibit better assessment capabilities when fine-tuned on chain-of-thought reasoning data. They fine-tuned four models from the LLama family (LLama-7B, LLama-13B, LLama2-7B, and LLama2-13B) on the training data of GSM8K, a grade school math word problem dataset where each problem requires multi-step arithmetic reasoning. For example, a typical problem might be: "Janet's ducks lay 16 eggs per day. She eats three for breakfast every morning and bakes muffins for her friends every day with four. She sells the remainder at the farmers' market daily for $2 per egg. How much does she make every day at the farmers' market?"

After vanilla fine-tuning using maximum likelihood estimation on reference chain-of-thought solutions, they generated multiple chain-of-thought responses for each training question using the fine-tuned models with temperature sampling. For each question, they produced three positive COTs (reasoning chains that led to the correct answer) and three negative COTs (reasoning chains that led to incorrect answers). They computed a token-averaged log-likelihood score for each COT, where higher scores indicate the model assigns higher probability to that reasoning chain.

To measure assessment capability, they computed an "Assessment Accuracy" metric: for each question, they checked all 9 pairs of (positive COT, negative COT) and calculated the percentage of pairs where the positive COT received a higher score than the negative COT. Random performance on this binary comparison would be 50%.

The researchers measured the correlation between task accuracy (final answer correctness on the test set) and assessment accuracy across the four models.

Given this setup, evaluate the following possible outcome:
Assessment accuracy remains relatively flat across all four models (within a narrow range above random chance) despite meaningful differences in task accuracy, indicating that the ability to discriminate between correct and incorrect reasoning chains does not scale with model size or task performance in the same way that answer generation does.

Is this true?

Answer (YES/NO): NO